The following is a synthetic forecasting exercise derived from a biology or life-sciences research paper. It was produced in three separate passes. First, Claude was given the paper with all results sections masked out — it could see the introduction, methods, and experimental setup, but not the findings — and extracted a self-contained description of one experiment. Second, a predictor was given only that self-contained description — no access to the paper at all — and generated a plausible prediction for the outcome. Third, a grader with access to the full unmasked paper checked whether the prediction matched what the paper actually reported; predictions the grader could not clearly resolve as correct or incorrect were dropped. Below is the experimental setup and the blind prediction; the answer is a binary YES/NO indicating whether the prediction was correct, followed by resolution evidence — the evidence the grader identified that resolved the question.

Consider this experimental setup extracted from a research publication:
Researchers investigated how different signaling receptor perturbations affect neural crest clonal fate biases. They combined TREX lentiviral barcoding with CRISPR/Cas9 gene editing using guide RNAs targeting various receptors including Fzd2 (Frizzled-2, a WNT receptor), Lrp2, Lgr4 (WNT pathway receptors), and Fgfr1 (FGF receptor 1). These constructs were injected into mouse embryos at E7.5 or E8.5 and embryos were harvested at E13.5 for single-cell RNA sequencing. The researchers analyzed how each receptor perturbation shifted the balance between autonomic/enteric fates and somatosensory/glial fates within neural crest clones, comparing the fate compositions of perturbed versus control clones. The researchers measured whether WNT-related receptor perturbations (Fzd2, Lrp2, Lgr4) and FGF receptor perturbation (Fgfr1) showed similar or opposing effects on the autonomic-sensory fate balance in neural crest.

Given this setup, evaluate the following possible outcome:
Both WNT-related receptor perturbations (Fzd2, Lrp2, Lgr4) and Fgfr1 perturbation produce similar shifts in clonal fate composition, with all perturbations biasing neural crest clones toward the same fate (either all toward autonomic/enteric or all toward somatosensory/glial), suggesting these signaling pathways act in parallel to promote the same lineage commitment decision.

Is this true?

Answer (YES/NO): NO